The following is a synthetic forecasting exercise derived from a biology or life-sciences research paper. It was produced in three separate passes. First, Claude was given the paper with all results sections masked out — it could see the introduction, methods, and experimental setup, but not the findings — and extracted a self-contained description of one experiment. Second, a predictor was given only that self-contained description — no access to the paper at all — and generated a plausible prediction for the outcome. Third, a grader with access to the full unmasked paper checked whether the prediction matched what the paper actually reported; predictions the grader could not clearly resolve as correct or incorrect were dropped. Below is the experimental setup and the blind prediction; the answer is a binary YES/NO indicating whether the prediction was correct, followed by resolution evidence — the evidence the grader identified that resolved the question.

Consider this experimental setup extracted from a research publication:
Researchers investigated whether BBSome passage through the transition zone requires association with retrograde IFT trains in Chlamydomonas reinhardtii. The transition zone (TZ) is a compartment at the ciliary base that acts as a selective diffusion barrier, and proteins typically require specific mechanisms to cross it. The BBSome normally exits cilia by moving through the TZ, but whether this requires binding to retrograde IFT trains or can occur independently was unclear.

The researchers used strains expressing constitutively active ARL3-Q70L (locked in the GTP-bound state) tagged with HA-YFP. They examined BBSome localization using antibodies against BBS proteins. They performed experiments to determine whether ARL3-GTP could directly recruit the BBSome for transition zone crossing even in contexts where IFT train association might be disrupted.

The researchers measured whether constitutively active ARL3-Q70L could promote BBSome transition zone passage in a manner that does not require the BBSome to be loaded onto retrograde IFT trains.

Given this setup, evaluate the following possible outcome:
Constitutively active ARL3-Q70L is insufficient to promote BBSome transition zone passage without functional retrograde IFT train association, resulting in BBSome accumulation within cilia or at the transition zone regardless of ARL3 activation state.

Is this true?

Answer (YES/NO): NO